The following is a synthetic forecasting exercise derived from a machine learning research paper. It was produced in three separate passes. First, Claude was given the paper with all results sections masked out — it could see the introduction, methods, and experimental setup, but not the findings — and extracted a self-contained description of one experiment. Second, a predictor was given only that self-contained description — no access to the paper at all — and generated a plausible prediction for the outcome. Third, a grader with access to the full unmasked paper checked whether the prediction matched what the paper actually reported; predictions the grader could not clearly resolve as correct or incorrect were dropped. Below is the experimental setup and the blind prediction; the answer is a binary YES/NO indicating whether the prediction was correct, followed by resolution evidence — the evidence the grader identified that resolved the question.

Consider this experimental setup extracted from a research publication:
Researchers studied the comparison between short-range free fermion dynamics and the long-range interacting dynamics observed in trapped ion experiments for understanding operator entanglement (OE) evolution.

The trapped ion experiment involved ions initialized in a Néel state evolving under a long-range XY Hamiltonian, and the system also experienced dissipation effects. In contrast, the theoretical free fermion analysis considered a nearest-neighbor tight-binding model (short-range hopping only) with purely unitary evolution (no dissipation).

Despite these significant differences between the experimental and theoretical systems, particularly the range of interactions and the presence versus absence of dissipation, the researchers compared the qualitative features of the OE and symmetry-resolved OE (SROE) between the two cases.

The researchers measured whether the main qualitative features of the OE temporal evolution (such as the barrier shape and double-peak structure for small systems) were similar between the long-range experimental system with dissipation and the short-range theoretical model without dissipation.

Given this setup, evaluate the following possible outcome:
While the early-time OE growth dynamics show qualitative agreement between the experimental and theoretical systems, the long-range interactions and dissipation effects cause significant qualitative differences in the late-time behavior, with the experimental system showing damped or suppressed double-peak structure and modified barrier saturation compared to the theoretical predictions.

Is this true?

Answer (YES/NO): NO